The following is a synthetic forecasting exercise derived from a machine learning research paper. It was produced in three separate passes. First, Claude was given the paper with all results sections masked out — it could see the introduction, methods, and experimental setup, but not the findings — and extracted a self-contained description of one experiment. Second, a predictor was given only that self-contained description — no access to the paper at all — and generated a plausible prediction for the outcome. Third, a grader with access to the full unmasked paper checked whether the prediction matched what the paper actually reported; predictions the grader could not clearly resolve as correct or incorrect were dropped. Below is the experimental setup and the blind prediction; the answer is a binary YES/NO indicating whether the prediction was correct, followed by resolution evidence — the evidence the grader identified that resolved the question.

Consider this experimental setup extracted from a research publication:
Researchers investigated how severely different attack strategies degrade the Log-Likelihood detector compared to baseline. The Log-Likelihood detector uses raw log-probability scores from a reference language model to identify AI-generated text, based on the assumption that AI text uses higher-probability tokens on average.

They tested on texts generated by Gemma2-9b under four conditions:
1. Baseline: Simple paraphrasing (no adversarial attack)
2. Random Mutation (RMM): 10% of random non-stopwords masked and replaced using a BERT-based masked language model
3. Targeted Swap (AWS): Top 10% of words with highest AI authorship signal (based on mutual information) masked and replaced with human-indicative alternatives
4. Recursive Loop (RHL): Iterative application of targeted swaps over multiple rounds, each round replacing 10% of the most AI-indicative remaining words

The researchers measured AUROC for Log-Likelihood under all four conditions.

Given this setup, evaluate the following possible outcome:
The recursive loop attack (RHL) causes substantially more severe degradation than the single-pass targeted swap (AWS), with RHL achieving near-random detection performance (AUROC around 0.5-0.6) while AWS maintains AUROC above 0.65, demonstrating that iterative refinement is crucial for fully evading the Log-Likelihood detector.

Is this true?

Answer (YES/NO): NO